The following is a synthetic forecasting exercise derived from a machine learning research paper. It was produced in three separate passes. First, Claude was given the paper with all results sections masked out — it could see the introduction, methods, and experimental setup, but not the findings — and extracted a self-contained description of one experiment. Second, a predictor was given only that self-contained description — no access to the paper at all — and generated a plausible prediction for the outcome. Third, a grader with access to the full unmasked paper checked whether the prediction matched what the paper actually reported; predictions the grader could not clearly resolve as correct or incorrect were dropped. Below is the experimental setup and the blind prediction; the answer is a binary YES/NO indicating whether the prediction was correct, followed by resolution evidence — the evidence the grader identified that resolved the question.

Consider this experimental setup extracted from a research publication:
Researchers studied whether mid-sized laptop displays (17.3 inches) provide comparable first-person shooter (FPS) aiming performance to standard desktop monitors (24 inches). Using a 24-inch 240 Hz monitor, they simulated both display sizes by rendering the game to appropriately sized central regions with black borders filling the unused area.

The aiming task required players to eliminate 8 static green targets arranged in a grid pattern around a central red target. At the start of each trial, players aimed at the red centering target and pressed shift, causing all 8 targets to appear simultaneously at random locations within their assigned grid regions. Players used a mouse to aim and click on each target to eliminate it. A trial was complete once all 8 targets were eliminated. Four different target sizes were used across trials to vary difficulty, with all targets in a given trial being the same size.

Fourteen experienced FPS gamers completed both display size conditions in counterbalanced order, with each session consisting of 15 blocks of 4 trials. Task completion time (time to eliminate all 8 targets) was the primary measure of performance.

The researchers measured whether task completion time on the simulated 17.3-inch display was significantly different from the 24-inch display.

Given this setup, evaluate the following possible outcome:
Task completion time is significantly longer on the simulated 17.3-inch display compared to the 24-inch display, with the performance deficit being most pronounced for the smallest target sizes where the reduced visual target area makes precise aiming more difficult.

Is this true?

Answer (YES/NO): NO